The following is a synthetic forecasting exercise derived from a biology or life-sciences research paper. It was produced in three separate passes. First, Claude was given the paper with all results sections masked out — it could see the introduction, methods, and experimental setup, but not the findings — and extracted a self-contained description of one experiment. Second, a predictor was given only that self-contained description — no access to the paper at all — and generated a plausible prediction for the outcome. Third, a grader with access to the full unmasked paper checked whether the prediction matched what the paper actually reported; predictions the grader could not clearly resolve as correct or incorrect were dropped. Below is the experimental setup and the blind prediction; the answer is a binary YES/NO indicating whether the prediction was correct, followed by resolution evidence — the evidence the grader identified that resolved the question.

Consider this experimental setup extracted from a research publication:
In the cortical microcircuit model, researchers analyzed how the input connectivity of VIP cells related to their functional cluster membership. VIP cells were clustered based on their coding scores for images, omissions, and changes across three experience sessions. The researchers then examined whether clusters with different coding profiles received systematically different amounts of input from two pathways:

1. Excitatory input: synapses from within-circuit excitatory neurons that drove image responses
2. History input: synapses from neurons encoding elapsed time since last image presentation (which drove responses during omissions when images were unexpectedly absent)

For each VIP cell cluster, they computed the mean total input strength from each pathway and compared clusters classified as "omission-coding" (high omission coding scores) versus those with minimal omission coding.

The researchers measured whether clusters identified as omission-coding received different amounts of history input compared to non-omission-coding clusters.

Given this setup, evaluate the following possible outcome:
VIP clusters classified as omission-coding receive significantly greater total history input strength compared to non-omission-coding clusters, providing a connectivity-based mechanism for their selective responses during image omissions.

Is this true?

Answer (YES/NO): NO